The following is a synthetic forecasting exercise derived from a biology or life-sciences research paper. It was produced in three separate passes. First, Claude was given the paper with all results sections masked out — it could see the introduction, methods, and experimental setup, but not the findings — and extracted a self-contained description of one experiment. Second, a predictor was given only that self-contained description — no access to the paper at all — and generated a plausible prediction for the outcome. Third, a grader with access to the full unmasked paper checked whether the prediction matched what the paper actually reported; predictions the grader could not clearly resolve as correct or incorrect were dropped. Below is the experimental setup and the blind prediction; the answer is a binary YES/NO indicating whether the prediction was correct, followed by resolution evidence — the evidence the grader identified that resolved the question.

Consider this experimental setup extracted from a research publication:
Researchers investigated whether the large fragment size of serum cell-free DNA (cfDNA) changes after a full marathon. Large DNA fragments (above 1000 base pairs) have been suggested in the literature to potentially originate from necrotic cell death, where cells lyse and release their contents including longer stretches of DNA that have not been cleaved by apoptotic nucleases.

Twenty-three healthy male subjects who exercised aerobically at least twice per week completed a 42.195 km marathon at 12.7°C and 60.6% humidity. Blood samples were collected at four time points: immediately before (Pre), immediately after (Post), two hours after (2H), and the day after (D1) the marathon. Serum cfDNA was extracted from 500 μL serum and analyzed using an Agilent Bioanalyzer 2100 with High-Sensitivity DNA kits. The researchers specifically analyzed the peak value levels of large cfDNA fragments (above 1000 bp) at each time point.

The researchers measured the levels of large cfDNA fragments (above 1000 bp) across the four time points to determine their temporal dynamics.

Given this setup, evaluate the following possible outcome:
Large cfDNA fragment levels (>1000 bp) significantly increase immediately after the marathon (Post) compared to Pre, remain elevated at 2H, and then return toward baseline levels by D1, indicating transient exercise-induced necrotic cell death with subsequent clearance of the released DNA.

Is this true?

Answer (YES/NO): NO